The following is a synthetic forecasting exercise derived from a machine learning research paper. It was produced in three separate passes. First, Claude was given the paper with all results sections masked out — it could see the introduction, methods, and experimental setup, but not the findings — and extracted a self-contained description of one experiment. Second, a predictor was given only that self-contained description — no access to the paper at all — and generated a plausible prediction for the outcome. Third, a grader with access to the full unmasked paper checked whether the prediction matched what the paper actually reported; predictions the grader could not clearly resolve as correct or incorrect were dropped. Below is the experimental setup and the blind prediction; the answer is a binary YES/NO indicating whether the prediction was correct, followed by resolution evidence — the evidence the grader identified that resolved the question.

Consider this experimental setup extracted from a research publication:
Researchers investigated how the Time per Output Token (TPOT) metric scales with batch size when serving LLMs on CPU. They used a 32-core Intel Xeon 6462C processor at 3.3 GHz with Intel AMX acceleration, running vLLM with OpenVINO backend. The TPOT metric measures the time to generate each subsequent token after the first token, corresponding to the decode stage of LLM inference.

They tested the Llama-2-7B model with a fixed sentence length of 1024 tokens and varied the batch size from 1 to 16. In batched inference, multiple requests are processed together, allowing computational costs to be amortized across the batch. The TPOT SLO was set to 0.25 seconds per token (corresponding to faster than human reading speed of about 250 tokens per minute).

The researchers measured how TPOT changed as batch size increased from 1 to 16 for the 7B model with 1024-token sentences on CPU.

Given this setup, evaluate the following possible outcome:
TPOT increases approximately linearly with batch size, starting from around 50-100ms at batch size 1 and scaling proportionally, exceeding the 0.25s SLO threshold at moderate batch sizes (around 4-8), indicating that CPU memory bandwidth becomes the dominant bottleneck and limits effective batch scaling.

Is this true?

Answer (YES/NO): NO